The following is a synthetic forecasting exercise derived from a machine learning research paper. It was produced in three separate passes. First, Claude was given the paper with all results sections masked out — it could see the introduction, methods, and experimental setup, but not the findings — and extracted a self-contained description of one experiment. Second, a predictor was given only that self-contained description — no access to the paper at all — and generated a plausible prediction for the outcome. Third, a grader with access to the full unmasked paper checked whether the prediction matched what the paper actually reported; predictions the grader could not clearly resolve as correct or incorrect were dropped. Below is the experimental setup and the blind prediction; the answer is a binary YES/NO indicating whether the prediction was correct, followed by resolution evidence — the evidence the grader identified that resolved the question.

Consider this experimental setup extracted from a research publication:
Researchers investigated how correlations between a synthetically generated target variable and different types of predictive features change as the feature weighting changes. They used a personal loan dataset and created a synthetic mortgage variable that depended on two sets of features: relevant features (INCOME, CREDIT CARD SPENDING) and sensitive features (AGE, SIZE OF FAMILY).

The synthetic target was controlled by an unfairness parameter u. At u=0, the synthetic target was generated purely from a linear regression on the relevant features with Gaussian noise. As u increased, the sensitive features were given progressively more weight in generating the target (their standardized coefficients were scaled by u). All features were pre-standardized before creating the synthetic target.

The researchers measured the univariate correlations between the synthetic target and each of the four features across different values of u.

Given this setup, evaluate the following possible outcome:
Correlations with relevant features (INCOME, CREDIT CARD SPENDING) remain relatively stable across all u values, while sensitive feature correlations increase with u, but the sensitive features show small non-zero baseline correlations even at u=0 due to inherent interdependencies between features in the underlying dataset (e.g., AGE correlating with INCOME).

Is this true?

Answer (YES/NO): NO